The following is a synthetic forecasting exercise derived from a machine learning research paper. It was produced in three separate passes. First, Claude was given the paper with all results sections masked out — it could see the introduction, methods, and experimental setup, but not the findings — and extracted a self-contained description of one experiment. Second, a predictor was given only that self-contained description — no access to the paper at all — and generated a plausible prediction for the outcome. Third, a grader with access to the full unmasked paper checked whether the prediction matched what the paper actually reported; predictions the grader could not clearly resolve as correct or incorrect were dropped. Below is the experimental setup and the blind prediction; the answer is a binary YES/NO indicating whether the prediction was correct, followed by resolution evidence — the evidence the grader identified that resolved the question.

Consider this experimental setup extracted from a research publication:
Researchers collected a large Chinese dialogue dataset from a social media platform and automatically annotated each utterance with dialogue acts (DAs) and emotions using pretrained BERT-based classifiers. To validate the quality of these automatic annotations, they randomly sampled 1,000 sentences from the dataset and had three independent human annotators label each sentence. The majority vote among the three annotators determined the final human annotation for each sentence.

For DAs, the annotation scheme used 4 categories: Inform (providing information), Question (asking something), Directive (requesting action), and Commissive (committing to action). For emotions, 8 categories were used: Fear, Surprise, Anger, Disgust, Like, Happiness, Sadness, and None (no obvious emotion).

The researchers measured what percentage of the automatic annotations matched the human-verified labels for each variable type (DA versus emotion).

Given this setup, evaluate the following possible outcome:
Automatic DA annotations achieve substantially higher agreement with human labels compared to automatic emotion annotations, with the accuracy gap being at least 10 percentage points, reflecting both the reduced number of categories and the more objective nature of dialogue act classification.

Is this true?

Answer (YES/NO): YES